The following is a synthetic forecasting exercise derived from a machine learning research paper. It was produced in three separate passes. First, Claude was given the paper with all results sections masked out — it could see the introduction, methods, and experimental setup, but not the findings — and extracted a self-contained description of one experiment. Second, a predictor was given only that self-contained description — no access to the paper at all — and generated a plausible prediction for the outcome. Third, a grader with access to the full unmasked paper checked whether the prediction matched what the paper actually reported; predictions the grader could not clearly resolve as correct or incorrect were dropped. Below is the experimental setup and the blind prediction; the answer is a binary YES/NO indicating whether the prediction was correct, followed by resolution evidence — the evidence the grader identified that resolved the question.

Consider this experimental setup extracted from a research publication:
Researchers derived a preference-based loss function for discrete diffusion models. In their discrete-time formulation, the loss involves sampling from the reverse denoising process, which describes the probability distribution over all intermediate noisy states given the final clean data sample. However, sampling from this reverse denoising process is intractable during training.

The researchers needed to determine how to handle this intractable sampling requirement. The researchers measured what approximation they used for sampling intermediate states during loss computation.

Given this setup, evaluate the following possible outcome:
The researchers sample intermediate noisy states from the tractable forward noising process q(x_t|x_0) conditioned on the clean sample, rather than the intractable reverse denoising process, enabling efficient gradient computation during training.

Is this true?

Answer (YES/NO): YES